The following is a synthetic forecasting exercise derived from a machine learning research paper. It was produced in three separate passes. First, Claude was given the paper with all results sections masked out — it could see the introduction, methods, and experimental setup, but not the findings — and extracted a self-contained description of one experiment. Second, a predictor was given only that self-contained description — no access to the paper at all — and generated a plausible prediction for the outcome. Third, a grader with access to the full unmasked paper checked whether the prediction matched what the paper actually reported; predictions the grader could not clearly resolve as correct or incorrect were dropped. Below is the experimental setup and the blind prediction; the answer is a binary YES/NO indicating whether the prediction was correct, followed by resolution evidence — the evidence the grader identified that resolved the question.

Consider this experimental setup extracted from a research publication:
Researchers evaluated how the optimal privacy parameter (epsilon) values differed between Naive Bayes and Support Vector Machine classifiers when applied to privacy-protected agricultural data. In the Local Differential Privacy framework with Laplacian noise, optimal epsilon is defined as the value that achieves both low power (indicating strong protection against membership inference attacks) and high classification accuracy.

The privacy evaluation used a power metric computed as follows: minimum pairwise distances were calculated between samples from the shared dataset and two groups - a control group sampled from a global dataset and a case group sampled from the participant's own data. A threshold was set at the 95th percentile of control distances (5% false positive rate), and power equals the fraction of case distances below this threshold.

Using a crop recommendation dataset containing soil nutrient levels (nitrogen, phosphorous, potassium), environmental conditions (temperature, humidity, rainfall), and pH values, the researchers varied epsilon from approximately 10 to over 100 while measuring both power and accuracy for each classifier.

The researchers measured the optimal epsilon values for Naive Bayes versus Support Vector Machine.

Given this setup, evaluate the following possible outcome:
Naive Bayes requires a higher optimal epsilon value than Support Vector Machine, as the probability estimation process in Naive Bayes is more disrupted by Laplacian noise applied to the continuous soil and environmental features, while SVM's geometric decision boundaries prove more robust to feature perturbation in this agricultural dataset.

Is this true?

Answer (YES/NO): NO